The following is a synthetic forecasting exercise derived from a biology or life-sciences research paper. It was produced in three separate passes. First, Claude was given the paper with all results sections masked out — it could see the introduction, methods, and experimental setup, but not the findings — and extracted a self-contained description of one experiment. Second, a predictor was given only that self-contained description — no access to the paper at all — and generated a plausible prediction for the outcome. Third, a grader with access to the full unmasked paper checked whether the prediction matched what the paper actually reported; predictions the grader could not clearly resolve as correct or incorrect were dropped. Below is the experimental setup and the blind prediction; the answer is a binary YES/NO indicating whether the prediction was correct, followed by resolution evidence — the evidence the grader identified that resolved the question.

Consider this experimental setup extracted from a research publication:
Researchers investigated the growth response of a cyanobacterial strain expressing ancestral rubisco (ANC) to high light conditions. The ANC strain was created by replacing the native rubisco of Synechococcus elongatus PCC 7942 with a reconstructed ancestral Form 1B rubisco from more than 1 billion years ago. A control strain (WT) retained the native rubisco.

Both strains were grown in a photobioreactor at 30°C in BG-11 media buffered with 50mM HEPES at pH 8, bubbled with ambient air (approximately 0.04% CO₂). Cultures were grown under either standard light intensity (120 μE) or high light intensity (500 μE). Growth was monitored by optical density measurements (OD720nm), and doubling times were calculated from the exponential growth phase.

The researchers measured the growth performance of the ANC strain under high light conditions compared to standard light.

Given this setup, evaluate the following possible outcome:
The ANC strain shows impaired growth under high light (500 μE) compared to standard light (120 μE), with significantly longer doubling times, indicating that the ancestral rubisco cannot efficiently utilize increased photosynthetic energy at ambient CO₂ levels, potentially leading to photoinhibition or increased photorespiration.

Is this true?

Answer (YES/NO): YES